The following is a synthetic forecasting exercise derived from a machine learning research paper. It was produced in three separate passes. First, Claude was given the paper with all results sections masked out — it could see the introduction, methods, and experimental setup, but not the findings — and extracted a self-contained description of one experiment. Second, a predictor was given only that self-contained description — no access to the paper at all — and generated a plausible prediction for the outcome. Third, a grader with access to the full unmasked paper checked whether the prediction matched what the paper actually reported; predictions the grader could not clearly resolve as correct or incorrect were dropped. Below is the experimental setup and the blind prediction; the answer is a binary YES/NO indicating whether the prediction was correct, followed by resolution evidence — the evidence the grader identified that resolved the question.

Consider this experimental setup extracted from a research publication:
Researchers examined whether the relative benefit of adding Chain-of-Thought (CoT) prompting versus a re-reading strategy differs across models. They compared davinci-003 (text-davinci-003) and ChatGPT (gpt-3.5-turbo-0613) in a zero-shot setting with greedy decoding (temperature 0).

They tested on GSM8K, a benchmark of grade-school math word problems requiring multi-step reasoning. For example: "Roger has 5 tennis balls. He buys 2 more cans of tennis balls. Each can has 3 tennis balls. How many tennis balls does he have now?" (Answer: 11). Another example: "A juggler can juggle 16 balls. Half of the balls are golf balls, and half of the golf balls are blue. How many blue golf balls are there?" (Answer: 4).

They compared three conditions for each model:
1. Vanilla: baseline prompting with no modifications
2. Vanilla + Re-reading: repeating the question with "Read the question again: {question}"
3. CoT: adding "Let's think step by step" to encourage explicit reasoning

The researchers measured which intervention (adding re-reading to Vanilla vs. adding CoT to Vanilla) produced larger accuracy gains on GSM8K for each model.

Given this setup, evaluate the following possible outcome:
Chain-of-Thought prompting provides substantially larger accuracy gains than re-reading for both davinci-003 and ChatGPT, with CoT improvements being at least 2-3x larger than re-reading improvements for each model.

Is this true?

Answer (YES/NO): NO